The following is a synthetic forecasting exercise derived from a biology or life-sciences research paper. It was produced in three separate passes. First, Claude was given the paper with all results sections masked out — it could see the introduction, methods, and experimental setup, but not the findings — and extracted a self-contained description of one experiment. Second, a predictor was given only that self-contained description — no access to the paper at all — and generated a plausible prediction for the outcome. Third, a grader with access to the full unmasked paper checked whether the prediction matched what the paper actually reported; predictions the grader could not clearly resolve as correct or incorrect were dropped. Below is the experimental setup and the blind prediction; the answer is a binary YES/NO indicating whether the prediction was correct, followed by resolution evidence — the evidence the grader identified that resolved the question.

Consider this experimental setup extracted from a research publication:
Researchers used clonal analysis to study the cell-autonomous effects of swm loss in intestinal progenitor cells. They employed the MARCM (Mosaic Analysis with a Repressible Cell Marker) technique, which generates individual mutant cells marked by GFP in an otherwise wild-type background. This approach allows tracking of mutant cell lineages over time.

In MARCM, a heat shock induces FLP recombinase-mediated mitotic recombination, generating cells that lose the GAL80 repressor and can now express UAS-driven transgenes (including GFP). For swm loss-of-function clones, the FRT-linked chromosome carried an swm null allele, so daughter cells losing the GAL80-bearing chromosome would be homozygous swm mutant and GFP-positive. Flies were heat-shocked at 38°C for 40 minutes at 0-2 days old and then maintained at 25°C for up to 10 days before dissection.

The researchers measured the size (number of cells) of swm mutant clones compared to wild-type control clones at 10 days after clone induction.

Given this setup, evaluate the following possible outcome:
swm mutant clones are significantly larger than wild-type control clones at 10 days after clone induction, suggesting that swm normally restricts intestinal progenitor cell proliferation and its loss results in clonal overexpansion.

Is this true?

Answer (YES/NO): NO